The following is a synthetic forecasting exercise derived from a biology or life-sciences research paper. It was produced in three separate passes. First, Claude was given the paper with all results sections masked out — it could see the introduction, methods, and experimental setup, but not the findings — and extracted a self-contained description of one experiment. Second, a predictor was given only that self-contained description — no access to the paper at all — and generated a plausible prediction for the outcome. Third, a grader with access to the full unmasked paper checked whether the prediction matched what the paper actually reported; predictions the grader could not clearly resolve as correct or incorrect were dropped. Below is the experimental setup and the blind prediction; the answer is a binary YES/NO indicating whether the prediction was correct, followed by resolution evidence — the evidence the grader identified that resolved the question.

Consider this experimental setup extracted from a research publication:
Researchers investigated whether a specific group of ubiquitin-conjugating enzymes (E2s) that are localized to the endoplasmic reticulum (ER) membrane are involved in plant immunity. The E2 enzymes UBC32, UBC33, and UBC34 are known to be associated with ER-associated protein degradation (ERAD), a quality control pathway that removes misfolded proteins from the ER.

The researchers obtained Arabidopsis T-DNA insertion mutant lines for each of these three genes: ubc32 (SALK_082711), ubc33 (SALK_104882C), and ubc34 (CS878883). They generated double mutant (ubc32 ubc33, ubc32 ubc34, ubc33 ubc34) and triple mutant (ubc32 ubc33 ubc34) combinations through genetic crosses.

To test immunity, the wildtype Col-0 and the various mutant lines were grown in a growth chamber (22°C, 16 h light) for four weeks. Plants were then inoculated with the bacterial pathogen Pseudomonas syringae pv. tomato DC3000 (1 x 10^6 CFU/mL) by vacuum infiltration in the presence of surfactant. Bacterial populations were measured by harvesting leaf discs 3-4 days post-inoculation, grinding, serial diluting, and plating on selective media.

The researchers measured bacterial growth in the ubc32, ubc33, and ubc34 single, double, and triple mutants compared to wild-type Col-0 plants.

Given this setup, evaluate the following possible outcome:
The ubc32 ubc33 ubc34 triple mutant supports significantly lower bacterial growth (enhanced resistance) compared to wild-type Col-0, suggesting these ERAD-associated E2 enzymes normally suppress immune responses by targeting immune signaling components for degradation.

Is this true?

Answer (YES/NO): NO